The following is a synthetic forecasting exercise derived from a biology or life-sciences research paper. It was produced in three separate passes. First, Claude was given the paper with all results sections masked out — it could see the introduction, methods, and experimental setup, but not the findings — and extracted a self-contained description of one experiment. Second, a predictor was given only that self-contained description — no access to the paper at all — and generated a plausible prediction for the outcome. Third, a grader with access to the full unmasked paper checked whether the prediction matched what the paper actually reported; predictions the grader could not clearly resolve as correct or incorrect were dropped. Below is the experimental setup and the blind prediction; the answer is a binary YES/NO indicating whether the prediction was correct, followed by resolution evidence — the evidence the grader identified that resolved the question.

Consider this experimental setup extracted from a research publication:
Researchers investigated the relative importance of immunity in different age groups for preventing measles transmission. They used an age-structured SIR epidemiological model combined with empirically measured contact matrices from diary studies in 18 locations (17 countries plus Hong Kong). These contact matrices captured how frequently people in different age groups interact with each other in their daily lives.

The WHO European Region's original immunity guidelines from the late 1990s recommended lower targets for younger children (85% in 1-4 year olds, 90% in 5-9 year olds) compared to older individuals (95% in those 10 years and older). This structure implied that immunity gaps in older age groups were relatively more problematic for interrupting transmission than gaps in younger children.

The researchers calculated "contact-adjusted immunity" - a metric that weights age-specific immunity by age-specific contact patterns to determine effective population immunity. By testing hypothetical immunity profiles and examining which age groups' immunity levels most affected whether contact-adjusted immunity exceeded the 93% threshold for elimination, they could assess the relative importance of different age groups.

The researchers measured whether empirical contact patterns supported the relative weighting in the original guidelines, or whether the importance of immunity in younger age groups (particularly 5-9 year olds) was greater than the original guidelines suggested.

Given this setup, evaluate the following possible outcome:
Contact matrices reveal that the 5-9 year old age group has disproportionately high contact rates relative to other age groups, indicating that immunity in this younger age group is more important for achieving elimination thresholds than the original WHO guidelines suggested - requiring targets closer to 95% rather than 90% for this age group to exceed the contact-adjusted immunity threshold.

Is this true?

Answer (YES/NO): YES